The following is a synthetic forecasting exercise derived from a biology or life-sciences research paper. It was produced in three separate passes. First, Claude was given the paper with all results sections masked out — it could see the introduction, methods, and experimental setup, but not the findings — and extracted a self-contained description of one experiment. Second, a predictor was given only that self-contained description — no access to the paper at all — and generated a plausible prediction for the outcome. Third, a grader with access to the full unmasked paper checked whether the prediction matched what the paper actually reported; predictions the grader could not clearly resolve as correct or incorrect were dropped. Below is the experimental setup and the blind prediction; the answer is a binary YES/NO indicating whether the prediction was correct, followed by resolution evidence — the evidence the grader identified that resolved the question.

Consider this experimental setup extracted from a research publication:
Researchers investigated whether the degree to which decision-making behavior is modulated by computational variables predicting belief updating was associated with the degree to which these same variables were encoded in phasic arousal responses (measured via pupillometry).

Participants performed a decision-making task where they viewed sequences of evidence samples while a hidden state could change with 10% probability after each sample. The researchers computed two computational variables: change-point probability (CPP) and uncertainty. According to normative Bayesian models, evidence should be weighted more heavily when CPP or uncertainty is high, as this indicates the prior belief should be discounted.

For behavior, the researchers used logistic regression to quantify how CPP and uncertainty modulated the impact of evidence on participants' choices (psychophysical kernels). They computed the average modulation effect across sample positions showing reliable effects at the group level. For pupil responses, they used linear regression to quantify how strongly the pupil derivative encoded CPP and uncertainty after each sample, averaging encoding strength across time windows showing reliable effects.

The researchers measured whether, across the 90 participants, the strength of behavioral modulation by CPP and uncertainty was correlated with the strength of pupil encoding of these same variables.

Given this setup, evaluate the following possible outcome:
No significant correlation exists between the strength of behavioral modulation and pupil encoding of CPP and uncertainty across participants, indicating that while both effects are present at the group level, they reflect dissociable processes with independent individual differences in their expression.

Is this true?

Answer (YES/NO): NO